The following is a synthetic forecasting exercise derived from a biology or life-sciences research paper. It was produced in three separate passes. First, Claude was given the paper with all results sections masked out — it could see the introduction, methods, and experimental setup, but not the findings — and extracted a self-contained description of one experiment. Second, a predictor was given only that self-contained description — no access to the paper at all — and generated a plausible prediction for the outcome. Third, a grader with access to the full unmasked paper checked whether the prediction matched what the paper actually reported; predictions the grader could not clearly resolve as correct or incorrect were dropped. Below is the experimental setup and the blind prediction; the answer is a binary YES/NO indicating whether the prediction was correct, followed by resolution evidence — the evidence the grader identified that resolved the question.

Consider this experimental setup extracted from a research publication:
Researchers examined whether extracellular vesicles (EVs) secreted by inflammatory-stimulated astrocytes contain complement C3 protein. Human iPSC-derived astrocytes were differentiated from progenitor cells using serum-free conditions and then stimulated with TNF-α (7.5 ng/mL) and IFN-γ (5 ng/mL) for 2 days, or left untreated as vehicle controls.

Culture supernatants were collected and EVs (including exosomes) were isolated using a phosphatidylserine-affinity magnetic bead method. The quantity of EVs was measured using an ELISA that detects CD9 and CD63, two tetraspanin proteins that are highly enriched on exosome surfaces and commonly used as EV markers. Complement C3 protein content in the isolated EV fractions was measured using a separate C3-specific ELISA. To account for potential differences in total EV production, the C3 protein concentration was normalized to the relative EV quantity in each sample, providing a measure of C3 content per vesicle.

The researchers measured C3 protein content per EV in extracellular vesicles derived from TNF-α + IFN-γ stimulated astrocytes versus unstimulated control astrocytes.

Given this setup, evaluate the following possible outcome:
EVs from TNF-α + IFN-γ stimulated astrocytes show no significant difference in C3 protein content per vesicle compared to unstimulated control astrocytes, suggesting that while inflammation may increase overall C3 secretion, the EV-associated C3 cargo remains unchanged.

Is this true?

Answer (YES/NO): NO